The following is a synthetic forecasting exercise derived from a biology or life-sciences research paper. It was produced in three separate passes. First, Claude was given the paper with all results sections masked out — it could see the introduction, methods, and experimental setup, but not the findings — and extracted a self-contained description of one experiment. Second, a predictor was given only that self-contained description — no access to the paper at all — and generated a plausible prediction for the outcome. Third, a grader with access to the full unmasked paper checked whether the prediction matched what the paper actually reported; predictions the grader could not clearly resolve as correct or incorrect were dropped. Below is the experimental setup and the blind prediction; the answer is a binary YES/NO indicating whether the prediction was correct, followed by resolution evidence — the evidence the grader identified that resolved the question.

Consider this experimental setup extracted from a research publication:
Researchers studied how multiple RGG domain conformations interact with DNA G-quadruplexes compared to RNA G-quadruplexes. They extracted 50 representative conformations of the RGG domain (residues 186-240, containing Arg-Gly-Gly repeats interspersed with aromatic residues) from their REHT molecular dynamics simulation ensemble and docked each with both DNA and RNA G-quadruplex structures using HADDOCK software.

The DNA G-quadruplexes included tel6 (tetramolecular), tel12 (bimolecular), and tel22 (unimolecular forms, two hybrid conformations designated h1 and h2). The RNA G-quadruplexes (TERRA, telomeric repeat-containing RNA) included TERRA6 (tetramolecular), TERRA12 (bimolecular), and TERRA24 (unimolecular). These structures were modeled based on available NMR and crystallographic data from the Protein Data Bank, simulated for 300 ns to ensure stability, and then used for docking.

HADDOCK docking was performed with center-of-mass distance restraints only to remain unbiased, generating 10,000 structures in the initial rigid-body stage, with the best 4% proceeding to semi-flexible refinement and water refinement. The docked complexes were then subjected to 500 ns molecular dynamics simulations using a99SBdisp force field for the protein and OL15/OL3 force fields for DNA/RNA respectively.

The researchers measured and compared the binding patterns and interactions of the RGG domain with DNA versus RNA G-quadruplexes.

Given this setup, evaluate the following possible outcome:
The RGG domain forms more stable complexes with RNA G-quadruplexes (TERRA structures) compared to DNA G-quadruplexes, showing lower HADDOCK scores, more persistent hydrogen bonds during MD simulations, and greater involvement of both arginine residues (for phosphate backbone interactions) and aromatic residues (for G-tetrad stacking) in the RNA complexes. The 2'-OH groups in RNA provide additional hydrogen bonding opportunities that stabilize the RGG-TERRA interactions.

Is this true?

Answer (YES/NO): NO